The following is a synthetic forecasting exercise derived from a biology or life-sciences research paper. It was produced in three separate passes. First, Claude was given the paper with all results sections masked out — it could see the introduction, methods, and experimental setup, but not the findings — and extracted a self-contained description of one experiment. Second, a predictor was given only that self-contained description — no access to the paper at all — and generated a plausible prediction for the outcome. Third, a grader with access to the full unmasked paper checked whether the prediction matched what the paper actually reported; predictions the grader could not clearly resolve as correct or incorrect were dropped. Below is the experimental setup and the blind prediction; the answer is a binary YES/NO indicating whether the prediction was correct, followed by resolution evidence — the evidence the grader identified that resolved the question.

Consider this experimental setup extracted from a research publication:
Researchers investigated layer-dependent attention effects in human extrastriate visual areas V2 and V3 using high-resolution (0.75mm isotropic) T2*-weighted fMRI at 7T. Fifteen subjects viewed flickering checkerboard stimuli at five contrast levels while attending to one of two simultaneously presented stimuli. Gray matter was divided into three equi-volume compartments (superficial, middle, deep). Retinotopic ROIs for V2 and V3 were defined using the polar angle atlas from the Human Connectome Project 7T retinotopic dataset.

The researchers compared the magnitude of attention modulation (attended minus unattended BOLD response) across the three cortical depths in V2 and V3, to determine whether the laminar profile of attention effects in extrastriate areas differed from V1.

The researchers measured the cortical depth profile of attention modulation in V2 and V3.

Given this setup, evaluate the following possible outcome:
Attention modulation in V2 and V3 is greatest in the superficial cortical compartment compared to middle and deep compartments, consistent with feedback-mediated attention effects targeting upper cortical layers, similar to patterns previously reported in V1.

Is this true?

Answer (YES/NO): NO